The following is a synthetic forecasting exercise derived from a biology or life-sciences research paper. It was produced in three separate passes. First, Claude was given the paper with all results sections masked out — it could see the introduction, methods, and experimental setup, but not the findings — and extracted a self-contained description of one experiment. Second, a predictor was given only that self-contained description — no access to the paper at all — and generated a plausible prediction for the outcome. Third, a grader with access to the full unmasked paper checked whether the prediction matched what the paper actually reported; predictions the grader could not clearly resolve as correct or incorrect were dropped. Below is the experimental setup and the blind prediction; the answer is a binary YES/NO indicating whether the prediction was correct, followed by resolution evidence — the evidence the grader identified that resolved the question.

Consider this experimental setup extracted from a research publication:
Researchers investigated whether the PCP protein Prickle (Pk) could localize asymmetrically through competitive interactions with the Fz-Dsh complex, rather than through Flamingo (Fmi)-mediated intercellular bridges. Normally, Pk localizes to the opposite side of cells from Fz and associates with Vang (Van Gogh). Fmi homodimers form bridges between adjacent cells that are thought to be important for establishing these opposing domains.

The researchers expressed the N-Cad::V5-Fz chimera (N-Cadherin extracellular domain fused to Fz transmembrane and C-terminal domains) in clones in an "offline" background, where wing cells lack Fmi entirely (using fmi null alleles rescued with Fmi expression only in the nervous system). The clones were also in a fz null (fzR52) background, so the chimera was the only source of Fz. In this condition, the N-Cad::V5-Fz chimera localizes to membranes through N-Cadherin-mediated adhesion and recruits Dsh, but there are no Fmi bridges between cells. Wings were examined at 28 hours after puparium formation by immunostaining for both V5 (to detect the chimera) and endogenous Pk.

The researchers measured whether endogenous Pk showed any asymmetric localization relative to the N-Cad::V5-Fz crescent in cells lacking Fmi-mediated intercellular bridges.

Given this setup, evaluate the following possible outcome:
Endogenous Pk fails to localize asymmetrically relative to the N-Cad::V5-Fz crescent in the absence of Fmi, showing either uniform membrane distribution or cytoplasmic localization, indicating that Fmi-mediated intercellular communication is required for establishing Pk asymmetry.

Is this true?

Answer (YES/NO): NO